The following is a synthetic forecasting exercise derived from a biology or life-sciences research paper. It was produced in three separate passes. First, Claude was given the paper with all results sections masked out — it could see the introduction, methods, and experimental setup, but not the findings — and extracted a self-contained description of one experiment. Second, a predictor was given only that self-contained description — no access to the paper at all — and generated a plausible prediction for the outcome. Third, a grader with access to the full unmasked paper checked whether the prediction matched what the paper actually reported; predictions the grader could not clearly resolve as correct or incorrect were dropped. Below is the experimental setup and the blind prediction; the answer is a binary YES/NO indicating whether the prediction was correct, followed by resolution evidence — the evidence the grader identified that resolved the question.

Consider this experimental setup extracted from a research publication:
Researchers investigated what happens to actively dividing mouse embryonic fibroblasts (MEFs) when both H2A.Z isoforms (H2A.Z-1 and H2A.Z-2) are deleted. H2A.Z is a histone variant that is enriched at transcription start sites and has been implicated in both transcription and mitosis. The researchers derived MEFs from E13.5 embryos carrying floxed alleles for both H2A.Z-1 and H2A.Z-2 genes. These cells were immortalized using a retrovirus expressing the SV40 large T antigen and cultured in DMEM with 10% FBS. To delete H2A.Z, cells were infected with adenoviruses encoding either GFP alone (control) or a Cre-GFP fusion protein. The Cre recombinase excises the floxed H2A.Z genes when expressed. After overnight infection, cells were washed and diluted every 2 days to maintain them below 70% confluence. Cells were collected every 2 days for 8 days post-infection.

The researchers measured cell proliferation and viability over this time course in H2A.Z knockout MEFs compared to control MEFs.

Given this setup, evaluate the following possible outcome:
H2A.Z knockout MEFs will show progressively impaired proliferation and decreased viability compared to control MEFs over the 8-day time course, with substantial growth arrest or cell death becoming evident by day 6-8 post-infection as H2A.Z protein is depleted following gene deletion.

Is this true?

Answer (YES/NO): YES